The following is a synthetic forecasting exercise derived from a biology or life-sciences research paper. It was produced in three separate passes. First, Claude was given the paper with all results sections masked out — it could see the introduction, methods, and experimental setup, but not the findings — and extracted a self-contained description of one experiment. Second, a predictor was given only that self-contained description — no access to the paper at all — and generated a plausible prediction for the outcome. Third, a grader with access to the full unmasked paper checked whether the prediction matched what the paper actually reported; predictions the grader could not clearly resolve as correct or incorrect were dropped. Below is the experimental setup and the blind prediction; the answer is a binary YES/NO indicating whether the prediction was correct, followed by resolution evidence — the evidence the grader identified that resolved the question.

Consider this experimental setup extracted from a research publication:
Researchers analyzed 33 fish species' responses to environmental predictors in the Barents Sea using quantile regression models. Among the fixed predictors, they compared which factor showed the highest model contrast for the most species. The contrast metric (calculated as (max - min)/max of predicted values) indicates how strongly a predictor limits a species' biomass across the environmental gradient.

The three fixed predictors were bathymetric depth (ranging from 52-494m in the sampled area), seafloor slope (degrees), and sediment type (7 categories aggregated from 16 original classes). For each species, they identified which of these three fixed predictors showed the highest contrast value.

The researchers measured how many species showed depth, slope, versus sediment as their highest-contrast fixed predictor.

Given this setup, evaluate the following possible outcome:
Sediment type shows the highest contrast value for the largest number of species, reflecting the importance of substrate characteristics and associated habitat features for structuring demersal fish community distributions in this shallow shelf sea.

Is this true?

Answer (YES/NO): NO